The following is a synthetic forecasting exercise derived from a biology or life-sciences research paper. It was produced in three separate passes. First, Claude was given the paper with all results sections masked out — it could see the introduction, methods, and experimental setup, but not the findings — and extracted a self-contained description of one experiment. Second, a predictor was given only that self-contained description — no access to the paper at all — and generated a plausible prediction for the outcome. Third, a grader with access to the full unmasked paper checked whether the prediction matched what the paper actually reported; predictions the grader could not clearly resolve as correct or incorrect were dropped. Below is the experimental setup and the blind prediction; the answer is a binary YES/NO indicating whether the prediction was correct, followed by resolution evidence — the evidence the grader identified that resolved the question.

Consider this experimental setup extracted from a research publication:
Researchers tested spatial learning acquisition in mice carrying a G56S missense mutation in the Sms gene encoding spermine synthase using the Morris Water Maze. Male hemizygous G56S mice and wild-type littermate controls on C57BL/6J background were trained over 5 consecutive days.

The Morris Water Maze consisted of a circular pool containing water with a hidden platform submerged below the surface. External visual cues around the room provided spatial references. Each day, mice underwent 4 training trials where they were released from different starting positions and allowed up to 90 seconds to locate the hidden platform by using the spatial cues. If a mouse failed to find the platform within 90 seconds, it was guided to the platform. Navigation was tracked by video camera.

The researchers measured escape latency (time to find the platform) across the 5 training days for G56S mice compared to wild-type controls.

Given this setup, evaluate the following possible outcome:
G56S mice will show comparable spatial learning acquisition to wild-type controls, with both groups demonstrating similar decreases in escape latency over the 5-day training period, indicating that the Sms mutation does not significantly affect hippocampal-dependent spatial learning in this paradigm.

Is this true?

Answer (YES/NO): YES